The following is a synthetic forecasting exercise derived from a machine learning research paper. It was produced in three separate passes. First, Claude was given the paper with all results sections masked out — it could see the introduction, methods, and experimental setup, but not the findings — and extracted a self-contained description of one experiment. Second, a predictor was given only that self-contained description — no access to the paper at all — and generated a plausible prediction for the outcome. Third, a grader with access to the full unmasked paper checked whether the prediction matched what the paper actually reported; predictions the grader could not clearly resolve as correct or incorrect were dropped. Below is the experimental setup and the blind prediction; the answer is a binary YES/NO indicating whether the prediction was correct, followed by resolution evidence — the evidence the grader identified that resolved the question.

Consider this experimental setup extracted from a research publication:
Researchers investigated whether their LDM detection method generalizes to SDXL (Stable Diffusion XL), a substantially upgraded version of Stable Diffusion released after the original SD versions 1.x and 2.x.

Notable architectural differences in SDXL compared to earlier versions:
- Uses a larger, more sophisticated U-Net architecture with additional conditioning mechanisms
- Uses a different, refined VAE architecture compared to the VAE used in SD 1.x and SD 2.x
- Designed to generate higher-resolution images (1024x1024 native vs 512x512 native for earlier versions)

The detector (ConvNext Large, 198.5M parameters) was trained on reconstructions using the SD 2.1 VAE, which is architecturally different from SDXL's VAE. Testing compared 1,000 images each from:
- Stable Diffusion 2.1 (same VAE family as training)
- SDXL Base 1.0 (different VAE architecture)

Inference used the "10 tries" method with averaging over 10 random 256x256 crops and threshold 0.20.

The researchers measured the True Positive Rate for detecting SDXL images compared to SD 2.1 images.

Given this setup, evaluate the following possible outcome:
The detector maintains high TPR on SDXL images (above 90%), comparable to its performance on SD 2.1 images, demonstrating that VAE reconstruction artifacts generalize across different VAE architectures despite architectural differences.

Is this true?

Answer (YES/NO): YES